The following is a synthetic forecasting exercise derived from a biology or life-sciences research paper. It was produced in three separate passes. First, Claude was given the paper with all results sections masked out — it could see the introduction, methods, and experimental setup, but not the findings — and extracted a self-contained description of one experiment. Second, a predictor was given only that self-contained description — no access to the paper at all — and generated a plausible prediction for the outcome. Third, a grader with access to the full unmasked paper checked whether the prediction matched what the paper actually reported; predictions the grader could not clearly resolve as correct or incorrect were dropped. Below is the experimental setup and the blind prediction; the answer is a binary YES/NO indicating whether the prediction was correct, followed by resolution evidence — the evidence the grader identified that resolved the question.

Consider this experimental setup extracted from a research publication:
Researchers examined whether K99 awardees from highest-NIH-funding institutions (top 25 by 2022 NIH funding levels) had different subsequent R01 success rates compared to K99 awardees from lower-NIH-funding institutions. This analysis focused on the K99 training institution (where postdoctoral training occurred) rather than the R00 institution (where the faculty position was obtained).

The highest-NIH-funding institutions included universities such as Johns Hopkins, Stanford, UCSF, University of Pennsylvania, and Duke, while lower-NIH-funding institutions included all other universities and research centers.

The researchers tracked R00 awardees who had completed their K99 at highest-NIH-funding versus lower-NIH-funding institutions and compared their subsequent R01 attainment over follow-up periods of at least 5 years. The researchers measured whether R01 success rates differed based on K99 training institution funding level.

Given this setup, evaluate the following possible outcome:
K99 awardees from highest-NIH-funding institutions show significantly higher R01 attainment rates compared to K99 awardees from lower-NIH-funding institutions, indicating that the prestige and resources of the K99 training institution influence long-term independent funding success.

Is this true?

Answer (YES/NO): NO